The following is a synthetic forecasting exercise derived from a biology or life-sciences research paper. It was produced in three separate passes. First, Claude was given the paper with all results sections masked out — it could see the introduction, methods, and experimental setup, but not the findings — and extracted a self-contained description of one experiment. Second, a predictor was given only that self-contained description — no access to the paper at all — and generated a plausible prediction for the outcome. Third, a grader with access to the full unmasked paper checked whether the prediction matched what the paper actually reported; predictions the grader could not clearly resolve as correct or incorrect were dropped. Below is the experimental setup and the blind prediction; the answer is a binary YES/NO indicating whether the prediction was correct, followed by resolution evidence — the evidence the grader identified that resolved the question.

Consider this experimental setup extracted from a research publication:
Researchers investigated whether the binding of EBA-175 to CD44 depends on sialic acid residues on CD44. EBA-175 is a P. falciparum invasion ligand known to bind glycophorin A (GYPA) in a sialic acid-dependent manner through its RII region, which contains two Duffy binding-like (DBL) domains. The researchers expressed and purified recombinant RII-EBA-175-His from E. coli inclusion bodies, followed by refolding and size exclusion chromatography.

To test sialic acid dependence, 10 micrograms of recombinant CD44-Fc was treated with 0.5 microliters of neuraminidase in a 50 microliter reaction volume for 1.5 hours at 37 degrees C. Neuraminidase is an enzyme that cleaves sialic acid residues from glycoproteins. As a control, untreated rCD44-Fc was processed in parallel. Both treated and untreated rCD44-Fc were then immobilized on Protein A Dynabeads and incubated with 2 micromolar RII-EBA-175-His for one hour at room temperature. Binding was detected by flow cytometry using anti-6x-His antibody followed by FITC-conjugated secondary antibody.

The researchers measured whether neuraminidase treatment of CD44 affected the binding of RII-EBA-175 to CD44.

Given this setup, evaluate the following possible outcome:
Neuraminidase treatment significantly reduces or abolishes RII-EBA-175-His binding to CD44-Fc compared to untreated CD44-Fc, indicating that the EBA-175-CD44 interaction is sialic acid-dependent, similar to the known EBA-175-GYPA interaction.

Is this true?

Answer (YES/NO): NO